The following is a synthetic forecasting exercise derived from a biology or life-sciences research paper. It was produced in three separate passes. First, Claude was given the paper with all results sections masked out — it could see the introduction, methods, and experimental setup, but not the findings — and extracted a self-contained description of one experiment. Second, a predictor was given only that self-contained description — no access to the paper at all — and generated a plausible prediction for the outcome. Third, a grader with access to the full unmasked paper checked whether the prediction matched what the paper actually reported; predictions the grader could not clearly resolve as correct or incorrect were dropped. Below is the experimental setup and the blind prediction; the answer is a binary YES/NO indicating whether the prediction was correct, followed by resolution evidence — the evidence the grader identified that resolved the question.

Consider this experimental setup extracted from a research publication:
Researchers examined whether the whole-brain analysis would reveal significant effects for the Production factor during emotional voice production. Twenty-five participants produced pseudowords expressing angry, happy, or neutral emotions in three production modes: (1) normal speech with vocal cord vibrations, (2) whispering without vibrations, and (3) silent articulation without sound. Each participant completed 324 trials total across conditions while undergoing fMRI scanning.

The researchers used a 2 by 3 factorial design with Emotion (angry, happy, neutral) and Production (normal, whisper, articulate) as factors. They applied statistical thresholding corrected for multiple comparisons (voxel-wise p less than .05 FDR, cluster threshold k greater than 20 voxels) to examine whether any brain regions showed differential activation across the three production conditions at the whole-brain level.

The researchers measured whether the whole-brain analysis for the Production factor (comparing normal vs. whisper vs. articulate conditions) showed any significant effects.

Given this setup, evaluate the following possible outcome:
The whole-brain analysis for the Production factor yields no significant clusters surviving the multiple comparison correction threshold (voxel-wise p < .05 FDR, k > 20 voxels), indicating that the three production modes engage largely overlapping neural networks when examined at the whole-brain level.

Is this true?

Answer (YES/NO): YES